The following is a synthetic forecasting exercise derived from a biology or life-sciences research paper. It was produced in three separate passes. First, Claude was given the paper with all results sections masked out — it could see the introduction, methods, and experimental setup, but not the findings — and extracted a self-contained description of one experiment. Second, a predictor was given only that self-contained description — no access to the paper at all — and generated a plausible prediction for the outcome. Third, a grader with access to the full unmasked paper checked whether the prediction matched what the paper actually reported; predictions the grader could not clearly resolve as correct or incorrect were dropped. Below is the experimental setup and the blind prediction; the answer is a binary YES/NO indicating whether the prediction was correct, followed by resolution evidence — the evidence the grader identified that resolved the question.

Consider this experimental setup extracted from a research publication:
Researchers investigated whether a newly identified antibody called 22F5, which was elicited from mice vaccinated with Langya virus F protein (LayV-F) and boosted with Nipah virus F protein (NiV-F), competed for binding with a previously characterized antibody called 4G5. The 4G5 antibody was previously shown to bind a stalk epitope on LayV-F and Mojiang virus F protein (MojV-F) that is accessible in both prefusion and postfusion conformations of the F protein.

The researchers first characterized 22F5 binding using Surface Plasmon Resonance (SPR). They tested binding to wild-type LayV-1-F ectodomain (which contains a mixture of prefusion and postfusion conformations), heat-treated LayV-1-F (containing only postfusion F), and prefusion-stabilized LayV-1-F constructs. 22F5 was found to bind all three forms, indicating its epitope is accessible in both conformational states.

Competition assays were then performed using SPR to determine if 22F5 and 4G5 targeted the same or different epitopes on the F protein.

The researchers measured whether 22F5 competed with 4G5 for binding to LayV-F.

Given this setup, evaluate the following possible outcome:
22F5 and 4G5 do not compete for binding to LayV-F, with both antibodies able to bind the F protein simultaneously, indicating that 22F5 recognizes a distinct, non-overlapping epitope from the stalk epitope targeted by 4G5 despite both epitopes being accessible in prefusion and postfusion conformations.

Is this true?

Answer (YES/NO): YES